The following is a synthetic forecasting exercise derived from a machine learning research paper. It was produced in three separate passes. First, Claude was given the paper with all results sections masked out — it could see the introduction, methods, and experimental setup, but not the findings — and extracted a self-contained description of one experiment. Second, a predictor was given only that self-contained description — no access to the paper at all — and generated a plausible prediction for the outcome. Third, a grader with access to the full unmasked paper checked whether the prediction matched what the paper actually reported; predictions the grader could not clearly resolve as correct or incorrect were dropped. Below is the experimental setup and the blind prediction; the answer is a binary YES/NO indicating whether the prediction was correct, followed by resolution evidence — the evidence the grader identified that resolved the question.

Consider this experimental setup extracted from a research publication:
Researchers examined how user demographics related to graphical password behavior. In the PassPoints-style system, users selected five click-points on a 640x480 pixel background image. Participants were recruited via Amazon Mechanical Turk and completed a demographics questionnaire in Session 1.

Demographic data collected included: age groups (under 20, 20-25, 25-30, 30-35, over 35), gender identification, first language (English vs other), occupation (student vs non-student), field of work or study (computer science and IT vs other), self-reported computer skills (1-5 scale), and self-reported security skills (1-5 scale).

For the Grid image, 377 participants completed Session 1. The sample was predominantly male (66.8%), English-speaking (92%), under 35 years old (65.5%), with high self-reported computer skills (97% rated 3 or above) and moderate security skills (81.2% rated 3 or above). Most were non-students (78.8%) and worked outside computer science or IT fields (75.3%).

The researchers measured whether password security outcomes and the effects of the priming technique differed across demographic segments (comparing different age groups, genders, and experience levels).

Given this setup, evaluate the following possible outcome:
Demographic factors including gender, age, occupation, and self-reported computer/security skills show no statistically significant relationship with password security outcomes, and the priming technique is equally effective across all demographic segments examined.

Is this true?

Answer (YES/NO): YES